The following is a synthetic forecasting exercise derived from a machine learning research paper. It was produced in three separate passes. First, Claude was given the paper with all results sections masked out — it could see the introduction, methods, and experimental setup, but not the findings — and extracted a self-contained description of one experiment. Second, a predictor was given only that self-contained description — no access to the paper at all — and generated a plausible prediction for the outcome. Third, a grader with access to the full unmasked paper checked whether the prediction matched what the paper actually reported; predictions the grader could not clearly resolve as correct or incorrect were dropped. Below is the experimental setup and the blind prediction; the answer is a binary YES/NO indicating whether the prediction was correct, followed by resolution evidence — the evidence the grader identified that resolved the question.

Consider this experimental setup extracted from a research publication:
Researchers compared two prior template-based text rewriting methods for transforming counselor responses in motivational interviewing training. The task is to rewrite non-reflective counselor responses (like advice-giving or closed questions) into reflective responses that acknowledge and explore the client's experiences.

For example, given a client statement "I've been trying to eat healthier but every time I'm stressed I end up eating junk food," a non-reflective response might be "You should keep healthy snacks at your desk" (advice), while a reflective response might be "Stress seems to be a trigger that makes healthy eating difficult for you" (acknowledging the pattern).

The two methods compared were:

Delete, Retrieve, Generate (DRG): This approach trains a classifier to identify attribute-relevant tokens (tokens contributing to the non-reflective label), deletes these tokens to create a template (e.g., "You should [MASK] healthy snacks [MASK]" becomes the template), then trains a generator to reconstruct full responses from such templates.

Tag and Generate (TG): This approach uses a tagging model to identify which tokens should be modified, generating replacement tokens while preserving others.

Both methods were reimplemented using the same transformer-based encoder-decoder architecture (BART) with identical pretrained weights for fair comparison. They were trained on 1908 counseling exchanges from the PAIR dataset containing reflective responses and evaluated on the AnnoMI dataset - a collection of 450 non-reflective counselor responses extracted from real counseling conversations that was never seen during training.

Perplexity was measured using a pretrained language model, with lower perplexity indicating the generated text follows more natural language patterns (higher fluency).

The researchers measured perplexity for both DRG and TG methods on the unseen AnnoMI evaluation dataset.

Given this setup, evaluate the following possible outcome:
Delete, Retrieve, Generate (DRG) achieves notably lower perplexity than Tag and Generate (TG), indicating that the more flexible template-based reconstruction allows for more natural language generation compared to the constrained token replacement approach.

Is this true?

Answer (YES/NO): YES